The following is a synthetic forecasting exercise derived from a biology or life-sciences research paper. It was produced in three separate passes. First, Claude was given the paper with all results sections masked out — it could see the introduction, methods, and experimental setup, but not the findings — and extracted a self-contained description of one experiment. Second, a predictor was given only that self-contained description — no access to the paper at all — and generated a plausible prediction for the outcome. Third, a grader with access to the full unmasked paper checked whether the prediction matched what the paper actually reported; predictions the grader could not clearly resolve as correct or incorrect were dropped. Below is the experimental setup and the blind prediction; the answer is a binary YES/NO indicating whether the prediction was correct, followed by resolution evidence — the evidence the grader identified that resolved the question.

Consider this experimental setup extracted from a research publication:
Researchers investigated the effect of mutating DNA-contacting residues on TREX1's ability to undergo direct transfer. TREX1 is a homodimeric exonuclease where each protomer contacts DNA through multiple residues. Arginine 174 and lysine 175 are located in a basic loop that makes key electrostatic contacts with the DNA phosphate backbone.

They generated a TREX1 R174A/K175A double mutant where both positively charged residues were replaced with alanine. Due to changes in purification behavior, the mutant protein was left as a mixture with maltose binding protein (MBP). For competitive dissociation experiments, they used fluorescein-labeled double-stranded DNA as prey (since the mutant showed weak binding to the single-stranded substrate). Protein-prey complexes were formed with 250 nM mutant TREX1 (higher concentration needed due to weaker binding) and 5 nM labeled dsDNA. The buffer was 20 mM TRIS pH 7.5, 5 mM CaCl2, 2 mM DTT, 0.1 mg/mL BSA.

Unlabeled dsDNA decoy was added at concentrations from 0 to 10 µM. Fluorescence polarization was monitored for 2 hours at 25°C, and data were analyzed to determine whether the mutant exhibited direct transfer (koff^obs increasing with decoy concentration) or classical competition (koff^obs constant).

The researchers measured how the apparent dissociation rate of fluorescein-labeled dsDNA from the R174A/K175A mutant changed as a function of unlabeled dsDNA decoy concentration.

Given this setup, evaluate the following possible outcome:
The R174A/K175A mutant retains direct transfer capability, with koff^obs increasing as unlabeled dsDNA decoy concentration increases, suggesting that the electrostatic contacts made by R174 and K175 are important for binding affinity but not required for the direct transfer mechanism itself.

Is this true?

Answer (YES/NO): YES